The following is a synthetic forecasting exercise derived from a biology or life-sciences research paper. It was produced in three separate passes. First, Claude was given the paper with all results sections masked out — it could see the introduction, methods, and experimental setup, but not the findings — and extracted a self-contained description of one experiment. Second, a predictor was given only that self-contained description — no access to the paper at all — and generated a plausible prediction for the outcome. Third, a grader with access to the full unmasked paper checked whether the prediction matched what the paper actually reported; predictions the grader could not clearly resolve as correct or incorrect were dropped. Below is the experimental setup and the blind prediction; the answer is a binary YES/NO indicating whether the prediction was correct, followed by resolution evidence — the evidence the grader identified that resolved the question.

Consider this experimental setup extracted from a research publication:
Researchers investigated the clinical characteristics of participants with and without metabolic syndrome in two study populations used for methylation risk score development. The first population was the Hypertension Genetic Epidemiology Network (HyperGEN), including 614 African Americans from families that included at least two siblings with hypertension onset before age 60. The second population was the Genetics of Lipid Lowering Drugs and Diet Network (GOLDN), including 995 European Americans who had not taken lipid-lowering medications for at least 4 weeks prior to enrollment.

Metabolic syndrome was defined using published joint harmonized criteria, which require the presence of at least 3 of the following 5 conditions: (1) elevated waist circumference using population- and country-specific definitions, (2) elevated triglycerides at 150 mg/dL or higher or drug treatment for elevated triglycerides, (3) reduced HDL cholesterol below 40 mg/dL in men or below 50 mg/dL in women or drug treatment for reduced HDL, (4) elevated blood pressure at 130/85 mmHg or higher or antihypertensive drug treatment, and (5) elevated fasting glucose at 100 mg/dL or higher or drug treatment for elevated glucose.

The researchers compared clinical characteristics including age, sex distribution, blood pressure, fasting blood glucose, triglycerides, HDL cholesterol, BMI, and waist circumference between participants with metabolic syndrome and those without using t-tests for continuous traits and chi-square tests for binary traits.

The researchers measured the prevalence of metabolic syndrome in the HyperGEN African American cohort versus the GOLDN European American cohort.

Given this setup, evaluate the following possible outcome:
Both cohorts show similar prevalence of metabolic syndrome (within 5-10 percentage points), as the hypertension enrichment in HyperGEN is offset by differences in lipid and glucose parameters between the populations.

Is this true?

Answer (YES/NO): YES